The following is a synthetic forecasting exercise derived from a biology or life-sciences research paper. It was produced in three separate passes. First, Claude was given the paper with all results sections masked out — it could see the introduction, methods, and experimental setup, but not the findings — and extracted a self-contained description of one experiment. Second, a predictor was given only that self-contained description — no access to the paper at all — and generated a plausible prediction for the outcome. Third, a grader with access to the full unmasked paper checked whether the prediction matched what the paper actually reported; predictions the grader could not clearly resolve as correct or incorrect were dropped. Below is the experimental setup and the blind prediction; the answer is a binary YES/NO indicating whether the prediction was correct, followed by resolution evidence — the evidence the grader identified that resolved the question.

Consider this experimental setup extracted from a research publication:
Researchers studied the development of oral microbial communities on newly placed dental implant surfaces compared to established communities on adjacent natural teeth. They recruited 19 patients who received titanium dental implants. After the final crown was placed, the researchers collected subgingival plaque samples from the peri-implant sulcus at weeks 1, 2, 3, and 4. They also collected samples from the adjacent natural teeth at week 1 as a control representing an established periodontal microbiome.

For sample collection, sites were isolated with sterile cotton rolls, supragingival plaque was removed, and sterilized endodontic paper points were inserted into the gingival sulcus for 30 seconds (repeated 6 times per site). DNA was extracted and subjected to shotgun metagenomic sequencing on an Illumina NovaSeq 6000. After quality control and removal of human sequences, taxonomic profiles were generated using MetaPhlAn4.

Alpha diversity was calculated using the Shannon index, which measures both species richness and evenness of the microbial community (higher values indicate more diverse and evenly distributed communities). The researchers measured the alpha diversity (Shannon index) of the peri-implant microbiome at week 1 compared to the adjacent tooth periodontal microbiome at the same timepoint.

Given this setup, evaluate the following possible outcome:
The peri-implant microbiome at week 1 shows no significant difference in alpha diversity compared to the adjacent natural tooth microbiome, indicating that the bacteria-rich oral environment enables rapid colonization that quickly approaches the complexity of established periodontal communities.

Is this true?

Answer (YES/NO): NO